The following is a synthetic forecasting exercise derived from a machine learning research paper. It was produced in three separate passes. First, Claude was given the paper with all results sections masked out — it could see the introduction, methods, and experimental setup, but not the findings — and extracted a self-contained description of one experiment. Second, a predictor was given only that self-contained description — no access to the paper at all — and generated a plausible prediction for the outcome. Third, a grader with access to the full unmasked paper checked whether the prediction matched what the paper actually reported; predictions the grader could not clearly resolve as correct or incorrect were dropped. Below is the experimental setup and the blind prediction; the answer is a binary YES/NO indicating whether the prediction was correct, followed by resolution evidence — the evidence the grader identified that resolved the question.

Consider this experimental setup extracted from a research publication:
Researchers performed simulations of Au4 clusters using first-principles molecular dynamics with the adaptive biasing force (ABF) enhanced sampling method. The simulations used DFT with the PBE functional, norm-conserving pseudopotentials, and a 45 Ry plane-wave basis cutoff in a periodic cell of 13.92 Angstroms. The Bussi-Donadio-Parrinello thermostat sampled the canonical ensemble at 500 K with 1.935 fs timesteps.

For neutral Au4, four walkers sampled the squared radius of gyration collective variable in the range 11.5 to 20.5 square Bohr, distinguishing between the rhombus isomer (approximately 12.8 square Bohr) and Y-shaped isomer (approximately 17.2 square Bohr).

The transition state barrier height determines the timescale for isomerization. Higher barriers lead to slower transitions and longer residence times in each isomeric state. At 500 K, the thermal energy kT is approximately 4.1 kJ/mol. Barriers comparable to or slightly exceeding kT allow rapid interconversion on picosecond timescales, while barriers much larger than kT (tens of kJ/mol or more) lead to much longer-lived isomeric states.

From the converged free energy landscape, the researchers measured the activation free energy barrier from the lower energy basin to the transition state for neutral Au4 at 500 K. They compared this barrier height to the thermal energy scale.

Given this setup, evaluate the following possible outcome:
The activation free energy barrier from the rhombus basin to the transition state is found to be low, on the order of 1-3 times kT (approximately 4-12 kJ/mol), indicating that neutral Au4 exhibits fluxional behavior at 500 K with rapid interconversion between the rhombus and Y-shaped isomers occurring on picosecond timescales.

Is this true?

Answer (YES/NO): NO